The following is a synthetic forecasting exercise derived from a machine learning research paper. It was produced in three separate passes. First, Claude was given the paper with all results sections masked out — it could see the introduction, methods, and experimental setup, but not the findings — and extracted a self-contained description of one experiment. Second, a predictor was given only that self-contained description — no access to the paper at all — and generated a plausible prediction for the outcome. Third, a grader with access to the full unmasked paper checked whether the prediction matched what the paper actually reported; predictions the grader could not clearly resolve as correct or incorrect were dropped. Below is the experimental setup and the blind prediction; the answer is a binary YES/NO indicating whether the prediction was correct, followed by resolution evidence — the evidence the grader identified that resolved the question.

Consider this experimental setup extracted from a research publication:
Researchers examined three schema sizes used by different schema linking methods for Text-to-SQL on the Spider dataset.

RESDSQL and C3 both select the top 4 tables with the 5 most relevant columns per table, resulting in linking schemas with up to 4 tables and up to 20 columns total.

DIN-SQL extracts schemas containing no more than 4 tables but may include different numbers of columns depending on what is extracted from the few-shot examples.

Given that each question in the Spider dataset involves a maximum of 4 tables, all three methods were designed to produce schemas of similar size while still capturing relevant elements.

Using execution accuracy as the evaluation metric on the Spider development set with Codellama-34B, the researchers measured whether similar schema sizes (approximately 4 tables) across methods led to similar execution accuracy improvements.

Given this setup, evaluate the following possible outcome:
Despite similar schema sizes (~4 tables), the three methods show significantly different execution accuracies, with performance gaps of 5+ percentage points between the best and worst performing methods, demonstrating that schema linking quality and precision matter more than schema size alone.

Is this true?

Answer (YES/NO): NO